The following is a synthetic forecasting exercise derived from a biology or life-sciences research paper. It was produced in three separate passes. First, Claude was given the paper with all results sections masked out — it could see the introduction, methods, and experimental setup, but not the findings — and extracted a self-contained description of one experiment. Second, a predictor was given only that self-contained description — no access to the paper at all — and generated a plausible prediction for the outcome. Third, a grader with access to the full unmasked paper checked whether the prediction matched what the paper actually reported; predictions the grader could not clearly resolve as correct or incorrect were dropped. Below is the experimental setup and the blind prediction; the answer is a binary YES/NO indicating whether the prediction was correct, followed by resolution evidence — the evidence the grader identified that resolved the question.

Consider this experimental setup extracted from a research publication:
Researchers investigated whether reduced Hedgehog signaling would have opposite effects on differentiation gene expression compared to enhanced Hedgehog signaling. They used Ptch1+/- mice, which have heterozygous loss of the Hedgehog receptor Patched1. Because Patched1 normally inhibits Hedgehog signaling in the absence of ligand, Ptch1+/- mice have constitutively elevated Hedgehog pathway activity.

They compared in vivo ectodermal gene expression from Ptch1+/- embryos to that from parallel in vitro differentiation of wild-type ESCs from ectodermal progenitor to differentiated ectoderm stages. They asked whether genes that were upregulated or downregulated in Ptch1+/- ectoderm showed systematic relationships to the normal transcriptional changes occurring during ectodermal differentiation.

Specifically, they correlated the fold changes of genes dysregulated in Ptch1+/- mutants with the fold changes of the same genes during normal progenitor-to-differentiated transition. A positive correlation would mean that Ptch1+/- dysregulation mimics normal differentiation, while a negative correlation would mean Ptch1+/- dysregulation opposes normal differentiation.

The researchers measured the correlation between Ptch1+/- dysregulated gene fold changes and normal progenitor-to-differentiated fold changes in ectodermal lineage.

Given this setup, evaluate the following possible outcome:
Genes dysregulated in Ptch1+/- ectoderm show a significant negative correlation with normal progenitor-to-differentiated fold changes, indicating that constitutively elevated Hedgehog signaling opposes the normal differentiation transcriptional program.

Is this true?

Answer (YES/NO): YES